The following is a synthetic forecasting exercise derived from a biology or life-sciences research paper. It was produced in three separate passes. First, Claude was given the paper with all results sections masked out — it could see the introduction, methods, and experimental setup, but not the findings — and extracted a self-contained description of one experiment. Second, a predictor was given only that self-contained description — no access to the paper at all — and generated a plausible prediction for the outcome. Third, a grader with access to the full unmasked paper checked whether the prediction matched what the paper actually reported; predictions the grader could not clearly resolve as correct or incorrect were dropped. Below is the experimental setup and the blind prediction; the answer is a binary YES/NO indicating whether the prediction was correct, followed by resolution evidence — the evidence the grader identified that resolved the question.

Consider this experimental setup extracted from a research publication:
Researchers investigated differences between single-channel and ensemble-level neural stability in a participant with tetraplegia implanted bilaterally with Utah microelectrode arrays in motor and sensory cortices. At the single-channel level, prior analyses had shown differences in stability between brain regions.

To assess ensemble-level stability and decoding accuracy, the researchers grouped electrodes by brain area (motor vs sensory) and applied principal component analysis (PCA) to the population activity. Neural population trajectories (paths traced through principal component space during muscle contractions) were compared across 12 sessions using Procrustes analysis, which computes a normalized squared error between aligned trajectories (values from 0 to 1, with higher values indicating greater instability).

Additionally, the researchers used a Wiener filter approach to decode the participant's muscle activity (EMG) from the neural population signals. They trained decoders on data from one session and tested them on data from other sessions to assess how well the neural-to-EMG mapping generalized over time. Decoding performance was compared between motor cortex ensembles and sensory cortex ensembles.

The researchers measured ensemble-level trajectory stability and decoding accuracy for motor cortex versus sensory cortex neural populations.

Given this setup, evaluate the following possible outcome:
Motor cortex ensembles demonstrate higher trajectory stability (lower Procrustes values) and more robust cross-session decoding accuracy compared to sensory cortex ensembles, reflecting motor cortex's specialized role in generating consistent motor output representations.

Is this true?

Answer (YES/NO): NO